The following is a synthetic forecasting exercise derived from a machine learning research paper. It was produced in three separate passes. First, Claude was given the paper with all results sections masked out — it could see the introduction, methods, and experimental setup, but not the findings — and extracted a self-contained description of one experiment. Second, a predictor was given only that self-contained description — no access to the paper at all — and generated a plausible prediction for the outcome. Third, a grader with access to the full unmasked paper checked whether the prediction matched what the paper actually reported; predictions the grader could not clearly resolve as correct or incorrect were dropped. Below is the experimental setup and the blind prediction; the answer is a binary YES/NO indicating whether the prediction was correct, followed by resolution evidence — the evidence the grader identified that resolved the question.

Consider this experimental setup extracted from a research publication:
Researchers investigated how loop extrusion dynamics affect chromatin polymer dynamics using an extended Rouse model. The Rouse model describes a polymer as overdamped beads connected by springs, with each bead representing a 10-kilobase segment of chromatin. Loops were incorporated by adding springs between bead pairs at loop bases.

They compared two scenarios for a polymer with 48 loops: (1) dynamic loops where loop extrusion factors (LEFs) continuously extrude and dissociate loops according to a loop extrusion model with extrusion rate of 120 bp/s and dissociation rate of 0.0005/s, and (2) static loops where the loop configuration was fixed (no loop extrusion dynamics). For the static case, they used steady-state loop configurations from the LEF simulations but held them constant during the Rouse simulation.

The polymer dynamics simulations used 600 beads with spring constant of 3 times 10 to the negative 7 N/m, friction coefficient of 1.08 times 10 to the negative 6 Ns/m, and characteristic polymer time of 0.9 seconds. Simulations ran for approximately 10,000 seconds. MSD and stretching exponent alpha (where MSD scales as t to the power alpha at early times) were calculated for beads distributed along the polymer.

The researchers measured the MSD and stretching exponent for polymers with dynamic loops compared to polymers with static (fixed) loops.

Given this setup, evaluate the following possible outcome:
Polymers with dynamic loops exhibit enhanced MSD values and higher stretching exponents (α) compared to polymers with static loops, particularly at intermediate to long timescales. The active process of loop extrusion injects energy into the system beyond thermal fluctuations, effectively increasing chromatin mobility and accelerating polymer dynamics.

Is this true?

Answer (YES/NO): NO